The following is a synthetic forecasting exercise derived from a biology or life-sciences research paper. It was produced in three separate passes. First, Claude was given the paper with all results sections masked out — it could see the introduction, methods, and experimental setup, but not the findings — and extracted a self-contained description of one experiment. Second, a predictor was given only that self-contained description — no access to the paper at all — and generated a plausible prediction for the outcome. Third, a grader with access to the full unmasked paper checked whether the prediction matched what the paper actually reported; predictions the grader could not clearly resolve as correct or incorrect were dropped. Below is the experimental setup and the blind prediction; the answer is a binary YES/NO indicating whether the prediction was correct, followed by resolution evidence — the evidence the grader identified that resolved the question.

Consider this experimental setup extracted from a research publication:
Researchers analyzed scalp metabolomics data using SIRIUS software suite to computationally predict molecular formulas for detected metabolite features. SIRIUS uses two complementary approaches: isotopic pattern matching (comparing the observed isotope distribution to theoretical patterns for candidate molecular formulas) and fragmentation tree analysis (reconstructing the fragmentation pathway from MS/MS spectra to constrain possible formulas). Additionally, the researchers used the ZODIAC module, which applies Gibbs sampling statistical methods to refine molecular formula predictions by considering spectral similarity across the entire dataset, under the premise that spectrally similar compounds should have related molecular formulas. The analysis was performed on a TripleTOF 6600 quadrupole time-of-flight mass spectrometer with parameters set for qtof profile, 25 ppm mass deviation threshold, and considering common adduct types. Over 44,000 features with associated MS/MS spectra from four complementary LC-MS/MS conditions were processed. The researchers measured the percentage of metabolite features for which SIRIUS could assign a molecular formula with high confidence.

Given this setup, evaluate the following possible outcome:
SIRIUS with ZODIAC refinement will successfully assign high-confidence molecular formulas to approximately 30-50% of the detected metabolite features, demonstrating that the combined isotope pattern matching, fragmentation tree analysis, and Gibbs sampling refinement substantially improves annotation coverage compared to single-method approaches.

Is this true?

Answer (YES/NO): NO